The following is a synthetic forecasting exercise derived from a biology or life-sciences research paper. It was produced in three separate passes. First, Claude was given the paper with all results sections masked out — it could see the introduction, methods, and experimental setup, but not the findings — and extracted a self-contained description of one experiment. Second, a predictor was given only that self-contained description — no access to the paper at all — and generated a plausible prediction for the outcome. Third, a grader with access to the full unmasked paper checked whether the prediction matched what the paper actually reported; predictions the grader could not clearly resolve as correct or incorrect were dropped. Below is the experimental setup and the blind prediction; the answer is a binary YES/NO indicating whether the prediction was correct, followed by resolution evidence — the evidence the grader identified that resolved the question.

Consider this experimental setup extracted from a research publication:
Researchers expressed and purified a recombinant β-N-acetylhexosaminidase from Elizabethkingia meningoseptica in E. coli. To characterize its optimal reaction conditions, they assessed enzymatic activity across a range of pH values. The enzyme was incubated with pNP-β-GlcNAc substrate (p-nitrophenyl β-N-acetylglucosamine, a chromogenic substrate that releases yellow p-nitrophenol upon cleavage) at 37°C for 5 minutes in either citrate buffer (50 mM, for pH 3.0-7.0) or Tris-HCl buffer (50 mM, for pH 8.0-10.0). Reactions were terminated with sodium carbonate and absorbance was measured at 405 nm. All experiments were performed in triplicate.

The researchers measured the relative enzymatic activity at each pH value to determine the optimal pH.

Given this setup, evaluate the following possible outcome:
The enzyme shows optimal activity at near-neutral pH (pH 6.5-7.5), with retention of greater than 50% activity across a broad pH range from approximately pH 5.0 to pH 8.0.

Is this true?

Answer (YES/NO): NO